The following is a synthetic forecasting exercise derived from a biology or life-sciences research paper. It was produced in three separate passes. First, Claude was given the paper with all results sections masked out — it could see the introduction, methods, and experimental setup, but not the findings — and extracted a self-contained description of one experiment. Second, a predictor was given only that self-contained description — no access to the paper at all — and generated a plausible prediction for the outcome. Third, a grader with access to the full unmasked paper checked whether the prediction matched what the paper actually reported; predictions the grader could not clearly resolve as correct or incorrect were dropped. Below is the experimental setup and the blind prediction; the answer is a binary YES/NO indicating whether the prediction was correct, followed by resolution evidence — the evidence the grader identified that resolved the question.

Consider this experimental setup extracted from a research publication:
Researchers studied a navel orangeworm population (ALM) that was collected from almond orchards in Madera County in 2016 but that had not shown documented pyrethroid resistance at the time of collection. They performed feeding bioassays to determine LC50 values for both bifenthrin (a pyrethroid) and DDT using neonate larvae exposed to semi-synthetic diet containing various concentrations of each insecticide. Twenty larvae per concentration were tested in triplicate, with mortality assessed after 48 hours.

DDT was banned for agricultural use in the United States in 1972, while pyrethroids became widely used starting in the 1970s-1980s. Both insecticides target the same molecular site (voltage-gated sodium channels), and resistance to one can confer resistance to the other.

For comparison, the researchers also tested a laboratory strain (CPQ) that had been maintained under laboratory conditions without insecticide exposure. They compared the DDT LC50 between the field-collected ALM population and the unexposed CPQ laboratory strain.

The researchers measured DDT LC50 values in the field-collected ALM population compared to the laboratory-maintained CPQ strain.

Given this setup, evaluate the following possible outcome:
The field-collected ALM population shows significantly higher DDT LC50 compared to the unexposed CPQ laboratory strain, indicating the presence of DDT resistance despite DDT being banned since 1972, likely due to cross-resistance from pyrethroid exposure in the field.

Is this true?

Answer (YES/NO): YES